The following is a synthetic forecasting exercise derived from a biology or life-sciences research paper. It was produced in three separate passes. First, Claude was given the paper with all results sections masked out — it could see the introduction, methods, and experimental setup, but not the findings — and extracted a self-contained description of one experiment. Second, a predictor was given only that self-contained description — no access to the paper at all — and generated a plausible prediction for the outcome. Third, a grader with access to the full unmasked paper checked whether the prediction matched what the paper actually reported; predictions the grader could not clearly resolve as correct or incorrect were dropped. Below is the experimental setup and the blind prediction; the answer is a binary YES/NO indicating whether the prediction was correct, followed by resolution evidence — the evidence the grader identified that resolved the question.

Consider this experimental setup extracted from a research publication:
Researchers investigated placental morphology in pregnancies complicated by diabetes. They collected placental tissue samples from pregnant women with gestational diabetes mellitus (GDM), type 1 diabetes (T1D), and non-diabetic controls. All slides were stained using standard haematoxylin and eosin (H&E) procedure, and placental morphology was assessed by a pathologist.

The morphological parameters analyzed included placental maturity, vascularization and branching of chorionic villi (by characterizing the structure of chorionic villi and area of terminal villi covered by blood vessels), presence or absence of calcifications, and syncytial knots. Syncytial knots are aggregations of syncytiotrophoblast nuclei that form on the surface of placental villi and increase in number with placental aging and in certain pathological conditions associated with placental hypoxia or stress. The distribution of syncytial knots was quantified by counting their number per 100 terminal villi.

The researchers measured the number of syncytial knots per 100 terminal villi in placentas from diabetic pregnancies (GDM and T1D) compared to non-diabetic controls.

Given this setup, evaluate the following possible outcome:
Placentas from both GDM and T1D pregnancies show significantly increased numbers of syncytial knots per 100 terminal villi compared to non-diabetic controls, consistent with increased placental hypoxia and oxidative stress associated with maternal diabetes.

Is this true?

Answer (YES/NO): YES